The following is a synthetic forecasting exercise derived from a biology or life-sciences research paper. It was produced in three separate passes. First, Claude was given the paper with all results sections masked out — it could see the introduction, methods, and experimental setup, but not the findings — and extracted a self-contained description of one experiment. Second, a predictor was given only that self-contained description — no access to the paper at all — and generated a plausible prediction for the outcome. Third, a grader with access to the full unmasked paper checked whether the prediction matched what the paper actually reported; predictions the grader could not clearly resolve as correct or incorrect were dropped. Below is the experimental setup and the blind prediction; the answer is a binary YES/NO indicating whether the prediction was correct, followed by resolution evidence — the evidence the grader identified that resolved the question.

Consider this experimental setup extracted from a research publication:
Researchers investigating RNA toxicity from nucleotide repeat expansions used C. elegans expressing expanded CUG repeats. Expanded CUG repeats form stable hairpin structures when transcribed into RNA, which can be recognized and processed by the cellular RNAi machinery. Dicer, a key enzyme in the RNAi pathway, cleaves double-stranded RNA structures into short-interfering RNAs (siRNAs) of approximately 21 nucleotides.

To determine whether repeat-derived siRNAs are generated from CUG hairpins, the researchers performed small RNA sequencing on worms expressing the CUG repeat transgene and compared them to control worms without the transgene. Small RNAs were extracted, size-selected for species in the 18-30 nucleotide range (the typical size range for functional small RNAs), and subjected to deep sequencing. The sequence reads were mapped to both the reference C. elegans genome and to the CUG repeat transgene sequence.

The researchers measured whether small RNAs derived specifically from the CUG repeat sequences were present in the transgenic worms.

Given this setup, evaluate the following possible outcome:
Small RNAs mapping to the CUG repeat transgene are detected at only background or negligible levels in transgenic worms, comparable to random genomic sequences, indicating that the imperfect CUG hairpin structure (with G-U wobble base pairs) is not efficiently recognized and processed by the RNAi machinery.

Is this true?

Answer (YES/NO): NO